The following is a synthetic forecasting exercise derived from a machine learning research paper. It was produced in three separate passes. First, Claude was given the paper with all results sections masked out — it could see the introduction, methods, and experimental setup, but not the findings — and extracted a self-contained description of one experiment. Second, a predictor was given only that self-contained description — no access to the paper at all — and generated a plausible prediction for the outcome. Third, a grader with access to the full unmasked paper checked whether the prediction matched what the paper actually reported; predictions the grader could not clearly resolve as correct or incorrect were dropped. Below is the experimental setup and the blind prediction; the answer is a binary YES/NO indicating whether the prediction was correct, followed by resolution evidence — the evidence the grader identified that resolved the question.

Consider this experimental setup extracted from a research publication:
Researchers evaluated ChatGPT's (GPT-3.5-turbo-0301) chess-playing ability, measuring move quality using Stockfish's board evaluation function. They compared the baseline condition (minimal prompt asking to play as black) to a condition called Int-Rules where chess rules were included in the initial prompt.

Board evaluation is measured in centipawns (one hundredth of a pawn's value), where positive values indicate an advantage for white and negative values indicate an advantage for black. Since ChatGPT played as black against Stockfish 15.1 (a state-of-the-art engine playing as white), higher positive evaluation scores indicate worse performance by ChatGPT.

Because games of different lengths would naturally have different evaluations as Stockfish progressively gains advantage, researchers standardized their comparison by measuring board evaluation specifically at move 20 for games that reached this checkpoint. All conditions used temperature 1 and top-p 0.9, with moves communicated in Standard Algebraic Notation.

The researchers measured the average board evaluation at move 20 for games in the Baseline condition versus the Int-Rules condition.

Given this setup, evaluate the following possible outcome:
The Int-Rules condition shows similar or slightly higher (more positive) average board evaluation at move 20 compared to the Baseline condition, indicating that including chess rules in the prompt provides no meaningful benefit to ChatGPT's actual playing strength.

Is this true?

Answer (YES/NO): NO